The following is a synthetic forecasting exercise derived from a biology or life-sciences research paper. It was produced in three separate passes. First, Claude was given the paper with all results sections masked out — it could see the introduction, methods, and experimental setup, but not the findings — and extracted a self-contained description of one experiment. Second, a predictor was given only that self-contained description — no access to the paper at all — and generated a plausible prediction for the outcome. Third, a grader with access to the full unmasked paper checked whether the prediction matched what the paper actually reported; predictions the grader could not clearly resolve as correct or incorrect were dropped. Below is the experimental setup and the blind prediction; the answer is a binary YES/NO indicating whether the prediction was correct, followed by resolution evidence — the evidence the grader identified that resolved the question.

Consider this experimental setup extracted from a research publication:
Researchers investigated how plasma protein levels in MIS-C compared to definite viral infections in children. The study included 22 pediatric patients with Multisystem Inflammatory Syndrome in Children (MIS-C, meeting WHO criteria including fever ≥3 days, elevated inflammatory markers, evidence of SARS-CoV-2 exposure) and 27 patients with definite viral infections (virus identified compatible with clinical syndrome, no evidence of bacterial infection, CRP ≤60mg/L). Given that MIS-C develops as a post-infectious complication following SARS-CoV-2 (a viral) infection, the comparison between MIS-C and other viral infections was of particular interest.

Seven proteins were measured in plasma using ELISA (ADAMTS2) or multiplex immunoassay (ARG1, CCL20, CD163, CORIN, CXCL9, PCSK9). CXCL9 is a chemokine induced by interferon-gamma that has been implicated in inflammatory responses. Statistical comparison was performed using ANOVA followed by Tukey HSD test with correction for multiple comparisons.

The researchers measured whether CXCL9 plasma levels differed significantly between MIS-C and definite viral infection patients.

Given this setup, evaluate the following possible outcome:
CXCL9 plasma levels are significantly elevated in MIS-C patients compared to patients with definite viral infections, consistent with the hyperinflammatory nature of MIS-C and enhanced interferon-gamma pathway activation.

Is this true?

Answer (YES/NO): NO